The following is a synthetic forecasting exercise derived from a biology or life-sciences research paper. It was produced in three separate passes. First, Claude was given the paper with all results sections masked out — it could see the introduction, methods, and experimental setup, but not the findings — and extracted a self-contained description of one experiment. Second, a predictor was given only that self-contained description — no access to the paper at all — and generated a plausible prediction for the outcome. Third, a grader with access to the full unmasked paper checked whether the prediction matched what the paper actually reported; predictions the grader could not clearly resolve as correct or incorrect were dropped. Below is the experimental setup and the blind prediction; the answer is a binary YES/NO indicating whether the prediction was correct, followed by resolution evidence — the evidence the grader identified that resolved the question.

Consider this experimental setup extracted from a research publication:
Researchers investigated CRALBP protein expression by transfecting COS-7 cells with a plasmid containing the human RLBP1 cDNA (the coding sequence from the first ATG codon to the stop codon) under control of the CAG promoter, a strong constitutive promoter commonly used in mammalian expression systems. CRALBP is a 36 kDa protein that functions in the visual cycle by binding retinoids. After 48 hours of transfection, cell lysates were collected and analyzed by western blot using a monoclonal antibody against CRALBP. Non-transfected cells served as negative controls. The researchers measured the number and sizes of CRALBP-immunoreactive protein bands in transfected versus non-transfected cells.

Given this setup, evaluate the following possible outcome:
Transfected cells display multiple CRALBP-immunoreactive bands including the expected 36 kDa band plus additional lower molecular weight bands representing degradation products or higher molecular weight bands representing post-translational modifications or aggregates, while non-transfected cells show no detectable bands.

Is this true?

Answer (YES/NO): NO